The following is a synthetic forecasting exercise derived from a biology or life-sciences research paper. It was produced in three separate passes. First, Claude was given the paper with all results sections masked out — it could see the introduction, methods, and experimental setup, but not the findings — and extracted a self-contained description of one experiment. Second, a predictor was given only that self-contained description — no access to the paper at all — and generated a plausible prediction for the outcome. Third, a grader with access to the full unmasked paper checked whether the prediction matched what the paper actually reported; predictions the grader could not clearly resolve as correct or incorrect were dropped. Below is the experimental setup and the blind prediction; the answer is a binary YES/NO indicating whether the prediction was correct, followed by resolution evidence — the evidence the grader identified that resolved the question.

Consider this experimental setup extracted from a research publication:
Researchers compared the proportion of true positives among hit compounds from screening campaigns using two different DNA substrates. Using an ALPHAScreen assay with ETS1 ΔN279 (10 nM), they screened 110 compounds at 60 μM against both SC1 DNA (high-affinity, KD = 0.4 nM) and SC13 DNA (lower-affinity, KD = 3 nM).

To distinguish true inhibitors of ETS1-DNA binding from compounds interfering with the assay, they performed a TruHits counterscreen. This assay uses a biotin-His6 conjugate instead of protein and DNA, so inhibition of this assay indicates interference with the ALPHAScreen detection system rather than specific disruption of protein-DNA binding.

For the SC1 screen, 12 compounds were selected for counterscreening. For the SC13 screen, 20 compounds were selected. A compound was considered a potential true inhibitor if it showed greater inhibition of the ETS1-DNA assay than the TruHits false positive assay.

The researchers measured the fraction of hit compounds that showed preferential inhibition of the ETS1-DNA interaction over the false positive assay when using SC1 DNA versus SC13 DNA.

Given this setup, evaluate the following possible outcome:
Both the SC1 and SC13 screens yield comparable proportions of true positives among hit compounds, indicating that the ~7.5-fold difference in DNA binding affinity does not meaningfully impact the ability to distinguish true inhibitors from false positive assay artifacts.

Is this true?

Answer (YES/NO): NO